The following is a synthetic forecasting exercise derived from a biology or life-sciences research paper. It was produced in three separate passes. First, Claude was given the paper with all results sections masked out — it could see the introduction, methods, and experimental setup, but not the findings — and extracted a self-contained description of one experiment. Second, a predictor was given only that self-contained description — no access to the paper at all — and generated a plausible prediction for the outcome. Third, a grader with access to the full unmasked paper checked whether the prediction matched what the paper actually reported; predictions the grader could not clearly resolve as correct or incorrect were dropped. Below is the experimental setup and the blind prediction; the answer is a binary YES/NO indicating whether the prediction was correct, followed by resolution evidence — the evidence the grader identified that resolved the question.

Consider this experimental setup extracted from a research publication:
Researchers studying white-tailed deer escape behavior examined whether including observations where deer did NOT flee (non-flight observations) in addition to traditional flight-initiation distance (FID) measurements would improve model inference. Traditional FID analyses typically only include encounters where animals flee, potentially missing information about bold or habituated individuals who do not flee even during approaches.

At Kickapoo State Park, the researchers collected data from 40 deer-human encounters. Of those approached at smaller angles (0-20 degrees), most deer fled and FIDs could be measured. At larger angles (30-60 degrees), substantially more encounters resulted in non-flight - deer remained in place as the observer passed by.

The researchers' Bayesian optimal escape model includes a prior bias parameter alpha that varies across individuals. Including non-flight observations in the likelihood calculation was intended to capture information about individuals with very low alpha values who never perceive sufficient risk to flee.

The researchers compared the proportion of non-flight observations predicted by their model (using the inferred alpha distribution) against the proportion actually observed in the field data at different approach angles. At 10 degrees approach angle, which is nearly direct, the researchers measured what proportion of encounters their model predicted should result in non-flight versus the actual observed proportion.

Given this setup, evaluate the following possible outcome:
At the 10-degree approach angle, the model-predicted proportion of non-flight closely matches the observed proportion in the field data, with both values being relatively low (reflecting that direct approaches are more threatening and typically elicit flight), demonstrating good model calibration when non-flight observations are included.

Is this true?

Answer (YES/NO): NO